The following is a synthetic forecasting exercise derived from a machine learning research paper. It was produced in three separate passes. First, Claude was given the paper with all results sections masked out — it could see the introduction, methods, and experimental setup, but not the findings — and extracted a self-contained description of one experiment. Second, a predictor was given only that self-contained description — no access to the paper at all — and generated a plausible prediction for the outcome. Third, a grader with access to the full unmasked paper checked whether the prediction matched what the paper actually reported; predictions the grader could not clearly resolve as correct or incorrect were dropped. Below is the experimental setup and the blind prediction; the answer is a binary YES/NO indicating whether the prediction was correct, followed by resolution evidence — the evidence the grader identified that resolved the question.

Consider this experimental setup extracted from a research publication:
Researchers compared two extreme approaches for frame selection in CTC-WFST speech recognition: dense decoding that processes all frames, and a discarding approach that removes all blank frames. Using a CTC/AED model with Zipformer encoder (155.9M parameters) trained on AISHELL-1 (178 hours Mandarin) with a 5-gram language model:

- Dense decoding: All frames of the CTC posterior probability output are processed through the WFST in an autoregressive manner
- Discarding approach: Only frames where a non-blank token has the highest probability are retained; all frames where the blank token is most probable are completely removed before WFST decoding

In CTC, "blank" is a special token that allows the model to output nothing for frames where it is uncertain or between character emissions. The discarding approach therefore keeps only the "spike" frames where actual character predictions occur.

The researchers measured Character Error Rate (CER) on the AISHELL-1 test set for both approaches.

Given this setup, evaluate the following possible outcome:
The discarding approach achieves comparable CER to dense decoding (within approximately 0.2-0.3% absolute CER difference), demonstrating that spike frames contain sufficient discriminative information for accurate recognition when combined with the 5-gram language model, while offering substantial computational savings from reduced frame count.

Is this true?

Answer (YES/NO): NO